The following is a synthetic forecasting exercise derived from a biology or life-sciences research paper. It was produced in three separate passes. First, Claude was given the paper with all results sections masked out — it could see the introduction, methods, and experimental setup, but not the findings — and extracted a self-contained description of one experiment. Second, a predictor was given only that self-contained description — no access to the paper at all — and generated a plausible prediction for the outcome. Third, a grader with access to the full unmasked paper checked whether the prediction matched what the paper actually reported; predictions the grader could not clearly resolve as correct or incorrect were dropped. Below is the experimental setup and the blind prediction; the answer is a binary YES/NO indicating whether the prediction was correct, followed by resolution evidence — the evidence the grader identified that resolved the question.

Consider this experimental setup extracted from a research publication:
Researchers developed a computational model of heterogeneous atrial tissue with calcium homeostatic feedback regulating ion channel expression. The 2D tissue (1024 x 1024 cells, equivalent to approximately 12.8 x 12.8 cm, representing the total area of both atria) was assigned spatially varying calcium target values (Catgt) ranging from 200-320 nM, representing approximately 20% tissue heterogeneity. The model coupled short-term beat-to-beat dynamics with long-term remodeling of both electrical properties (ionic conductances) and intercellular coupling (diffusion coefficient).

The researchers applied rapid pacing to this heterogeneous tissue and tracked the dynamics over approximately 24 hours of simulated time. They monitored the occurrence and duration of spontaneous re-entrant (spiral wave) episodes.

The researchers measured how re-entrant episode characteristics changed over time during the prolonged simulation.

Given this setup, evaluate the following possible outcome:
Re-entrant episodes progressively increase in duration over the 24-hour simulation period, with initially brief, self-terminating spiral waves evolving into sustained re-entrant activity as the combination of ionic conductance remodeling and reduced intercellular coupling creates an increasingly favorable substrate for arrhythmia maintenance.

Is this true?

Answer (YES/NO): YES